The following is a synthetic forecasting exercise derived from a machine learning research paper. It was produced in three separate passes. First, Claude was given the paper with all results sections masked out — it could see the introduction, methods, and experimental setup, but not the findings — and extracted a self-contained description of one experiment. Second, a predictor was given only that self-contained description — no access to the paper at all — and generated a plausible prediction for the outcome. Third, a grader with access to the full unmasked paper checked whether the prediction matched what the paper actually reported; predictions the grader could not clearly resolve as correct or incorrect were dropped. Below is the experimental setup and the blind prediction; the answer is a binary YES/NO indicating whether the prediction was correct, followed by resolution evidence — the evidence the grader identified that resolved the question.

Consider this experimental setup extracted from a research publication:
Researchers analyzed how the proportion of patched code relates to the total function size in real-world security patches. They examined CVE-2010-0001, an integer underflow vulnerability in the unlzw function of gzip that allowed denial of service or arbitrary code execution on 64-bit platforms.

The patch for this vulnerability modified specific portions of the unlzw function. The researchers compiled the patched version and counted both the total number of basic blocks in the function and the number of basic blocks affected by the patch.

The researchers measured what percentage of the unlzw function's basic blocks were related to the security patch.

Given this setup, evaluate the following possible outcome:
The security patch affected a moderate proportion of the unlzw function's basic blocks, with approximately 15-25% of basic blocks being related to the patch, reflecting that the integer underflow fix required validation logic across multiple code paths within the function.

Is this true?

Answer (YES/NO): NO